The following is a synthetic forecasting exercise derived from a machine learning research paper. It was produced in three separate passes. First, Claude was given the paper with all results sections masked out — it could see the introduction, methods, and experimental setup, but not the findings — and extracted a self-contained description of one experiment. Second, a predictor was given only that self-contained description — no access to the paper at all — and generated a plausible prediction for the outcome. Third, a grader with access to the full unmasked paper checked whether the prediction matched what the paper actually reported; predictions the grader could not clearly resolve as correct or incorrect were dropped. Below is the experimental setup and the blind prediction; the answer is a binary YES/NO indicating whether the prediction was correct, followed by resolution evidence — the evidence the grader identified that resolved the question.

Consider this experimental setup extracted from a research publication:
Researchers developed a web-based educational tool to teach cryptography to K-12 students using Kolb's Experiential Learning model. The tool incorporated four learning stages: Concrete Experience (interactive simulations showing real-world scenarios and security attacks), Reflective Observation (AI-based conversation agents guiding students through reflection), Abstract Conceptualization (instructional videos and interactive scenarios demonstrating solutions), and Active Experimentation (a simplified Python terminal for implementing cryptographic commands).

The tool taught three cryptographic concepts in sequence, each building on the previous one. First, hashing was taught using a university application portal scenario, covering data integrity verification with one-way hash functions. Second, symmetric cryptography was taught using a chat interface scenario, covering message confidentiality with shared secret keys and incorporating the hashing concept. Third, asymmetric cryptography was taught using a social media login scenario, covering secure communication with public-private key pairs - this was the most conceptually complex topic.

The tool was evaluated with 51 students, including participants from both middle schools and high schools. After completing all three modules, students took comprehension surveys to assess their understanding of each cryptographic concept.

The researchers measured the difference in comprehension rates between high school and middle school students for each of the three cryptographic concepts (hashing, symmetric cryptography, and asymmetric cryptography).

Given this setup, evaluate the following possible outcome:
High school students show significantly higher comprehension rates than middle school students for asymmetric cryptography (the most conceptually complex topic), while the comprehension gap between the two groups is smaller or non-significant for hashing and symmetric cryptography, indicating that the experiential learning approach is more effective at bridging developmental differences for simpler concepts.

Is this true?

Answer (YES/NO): NO